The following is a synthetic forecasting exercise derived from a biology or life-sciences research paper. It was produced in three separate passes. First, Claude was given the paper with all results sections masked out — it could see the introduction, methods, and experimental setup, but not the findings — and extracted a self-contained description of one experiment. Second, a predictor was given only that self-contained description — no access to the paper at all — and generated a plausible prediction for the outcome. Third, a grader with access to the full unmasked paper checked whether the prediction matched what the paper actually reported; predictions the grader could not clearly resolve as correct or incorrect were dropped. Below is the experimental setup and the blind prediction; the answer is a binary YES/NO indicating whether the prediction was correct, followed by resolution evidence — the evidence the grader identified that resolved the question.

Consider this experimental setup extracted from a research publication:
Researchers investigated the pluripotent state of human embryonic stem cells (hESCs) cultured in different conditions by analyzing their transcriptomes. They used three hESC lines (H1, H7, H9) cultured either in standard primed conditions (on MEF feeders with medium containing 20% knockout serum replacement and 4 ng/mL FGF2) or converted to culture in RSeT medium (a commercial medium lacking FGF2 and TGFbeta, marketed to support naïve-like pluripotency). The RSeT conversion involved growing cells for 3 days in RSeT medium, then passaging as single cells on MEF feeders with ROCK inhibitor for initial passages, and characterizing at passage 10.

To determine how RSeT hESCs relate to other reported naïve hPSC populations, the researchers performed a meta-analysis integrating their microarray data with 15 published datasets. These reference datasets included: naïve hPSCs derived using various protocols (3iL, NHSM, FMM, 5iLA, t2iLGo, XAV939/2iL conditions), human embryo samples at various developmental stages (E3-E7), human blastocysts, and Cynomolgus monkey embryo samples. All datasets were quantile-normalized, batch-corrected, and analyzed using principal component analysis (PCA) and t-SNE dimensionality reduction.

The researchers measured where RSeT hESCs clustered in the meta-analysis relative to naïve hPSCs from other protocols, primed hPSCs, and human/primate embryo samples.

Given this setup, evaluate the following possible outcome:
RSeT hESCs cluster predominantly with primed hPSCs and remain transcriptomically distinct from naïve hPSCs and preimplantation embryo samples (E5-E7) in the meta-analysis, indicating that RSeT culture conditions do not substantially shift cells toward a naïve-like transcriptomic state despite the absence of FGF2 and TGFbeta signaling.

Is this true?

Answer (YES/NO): YES